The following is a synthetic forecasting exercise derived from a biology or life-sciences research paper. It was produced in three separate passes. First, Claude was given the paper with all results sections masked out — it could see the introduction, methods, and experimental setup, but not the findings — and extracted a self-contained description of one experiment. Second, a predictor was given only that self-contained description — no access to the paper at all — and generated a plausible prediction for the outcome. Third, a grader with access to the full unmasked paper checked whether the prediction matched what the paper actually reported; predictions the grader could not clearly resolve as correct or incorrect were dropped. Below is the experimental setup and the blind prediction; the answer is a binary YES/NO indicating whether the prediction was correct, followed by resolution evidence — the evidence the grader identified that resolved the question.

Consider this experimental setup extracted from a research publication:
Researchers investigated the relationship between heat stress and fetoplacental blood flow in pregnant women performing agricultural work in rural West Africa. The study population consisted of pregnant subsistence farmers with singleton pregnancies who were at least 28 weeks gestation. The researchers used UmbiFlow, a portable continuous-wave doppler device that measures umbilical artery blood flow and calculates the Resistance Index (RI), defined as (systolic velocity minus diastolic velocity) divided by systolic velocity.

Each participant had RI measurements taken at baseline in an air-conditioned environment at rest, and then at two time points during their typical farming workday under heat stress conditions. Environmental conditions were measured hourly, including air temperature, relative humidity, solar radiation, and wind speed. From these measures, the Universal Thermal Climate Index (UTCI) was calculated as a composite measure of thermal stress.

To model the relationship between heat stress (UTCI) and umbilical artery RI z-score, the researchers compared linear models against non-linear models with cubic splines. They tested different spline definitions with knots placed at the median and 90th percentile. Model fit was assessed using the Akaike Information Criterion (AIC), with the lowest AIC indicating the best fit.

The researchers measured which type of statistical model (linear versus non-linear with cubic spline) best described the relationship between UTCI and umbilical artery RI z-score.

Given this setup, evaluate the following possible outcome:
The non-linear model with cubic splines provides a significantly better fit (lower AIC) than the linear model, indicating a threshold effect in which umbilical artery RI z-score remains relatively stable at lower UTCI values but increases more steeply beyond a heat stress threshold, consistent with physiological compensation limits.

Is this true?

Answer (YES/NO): NO